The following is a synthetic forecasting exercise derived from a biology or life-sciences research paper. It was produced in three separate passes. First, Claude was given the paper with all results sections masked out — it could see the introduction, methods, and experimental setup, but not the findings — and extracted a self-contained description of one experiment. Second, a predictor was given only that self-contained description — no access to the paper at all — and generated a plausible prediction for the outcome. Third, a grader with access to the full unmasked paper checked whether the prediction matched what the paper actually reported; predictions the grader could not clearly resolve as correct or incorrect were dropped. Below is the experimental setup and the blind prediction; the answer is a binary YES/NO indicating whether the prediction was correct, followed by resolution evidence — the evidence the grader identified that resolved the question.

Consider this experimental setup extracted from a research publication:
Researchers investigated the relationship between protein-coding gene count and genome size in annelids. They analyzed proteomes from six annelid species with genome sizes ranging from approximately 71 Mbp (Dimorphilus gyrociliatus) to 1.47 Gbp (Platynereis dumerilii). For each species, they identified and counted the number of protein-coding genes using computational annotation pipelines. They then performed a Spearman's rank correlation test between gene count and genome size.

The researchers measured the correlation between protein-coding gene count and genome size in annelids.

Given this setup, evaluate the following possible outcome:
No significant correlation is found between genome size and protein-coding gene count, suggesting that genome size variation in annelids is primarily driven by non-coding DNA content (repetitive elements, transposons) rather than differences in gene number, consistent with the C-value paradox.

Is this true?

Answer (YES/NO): YES